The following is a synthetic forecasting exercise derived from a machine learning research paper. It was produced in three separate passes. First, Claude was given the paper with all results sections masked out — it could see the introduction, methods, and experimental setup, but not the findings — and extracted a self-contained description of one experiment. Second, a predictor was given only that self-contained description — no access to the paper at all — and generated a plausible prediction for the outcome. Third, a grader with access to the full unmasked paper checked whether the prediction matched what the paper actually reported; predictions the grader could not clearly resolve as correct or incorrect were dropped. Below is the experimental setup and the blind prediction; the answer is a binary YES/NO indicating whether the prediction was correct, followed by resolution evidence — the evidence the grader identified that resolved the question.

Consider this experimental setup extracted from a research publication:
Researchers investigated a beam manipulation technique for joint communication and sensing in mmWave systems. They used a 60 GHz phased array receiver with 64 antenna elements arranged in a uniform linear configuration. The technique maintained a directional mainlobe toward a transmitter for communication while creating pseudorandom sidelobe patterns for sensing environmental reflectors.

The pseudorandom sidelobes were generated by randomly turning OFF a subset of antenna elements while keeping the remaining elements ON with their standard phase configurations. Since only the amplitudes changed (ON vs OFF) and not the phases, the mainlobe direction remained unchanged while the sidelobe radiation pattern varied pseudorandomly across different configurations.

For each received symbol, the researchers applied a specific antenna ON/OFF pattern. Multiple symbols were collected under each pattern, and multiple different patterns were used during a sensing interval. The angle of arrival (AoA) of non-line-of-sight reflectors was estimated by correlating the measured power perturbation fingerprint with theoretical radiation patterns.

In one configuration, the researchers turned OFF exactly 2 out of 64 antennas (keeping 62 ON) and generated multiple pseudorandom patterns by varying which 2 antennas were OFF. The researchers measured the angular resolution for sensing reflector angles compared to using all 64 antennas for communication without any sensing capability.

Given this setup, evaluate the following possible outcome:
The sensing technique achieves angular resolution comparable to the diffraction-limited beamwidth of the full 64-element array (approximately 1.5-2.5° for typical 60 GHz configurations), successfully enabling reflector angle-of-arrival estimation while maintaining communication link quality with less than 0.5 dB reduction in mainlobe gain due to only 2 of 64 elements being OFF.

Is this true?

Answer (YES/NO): YES